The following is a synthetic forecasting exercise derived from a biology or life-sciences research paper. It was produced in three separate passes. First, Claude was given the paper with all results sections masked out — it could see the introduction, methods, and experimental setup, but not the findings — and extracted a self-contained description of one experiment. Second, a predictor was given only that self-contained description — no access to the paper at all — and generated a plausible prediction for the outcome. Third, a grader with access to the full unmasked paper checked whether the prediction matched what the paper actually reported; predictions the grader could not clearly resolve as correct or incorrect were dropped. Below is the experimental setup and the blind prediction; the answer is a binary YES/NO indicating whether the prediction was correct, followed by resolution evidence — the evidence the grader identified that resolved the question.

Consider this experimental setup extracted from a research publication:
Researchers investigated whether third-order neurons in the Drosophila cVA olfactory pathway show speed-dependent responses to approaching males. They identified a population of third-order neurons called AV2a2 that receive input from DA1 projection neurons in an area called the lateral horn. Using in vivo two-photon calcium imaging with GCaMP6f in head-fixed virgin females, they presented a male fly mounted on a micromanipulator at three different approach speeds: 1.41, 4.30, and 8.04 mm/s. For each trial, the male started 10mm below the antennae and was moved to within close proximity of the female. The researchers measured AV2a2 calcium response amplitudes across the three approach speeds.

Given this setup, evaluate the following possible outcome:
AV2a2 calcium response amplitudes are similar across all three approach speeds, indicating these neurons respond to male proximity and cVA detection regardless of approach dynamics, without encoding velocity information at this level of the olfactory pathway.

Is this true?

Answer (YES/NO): NO